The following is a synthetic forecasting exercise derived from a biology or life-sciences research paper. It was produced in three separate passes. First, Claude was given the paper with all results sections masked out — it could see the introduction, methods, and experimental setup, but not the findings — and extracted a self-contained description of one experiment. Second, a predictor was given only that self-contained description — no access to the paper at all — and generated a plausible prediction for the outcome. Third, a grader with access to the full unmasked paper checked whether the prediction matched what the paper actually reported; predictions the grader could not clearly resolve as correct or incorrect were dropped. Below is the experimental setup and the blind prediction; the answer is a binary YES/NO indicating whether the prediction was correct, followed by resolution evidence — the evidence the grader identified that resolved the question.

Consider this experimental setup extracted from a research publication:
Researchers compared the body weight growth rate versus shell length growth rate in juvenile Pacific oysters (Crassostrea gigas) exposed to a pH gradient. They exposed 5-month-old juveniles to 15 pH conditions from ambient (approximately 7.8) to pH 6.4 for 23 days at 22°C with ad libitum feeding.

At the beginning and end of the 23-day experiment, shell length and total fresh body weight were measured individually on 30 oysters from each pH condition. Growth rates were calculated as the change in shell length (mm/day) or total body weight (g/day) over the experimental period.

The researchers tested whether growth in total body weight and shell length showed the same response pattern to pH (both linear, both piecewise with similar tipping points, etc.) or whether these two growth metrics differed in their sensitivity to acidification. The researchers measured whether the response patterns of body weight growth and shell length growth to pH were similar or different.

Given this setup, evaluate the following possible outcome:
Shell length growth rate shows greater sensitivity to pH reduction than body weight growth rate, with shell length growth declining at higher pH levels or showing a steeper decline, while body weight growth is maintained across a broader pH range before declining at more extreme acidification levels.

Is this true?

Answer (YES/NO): NO